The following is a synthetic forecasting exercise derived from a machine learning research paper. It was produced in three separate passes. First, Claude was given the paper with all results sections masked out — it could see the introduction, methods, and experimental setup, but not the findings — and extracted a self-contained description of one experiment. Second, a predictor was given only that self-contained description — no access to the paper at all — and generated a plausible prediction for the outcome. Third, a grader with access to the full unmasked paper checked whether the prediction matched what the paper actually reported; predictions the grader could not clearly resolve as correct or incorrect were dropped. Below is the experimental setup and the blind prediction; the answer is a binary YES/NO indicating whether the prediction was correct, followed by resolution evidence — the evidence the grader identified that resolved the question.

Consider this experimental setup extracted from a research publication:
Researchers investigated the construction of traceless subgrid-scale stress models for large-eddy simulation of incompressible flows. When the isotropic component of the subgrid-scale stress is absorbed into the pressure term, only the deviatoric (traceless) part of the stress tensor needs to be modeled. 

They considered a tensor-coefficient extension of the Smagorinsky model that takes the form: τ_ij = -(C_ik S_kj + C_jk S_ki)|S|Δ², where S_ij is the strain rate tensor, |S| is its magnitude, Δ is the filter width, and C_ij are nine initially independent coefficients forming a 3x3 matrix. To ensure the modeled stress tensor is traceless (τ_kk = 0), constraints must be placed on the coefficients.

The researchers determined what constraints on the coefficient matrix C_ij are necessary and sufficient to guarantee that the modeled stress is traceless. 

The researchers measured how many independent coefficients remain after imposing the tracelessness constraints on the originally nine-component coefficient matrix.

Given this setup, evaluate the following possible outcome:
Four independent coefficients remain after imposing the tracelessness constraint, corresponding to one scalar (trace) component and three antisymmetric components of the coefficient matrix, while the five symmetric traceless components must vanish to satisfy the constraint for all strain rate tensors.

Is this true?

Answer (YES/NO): YES